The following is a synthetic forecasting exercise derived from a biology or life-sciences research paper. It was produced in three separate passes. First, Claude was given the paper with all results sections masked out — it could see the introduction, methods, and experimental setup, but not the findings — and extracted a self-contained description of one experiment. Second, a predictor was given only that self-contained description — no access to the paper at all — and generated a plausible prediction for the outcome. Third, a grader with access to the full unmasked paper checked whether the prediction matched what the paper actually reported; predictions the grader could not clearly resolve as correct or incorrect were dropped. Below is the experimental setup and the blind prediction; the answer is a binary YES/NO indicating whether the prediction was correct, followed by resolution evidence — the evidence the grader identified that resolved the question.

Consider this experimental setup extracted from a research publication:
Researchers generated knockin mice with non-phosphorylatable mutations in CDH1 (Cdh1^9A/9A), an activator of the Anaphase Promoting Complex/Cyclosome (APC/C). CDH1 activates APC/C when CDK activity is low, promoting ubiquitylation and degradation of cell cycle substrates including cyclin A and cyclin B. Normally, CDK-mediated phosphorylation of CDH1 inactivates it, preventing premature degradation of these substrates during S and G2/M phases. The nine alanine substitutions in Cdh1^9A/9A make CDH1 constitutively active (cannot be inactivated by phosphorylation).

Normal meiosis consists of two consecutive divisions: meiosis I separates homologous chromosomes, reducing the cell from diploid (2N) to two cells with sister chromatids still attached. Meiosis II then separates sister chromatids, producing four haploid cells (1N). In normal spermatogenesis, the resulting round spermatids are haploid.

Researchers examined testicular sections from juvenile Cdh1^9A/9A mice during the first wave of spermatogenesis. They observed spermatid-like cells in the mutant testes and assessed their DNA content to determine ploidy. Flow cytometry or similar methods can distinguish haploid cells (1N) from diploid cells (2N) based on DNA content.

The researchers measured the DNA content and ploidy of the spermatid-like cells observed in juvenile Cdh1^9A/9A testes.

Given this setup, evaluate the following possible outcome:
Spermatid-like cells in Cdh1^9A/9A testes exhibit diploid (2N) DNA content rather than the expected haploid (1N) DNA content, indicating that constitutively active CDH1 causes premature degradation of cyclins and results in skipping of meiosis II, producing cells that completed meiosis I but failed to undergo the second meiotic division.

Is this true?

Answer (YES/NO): YES